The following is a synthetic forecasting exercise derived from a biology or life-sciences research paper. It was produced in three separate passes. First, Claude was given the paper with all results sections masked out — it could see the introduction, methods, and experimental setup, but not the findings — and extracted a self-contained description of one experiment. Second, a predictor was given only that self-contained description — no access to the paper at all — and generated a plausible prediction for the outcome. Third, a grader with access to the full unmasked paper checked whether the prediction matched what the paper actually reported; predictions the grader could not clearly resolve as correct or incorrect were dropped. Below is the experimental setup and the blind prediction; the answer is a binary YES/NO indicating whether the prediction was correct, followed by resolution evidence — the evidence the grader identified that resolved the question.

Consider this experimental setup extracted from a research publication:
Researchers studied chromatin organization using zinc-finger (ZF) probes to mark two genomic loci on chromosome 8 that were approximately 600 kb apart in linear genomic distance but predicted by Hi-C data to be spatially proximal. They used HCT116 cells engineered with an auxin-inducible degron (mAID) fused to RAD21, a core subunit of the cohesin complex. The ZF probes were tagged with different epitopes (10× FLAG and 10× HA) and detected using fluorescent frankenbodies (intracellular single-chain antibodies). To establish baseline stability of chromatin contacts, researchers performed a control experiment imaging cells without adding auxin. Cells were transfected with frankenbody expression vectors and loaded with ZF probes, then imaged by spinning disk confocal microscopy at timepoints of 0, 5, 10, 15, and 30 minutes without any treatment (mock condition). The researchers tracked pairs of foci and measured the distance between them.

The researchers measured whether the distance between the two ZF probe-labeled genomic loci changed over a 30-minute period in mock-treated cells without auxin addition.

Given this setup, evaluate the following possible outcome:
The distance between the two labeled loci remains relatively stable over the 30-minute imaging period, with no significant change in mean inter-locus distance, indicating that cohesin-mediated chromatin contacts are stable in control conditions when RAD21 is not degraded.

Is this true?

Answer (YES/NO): YES